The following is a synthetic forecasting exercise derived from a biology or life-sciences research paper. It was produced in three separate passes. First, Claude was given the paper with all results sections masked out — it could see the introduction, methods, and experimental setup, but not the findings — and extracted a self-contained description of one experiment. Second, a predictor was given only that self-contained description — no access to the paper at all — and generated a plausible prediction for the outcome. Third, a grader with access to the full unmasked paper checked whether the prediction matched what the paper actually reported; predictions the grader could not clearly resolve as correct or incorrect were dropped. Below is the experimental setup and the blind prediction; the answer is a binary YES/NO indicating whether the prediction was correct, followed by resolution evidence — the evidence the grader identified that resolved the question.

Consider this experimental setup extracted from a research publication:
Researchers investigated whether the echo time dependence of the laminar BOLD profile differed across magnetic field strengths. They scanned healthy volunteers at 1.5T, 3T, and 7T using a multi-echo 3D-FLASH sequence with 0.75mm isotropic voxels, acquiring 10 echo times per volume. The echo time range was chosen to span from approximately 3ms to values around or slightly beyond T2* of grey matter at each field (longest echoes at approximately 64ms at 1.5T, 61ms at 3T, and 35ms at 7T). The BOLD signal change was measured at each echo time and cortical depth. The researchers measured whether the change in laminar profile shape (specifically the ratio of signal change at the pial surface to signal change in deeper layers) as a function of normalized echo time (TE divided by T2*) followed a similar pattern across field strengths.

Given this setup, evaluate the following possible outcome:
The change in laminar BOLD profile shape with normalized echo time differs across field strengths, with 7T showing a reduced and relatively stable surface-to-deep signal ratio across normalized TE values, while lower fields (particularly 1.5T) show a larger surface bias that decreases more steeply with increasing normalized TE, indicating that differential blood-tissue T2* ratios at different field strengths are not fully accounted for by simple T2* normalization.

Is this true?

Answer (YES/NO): NO